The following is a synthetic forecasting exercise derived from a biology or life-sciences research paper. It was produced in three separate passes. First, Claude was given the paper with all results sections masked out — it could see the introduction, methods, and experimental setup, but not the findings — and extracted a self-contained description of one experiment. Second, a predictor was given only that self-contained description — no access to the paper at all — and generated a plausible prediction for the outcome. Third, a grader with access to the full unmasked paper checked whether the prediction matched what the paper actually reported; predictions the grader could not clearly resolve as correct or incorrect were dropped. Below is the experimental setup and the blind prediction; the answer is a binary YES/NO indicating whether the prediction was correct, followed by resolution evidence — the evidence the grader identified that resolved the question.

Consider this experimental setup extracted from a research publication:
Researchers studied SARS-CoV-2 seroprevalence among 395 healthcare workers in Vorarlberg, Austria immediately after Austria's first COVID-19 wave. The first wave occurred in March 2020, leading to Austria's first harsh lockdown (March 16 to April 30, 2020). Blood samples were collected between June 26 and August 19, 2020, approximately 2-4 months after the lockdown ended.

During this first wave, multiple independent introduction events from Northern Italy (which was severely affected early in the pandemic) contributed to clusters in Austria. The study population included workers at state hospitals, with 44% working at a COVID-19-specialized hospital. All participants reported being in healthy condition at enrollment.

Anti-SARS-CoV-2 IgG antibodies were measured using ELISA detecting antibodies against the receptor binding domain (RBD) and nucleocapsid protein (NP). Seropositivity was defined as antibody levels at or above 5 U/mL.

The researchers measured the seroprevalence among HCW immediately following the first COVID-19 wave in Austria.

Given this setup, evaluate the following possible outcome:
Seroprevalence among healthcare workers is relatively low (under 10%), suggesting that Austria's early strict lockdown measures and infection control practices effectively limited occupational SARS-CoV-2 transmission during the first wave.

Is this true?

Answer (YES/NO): YES